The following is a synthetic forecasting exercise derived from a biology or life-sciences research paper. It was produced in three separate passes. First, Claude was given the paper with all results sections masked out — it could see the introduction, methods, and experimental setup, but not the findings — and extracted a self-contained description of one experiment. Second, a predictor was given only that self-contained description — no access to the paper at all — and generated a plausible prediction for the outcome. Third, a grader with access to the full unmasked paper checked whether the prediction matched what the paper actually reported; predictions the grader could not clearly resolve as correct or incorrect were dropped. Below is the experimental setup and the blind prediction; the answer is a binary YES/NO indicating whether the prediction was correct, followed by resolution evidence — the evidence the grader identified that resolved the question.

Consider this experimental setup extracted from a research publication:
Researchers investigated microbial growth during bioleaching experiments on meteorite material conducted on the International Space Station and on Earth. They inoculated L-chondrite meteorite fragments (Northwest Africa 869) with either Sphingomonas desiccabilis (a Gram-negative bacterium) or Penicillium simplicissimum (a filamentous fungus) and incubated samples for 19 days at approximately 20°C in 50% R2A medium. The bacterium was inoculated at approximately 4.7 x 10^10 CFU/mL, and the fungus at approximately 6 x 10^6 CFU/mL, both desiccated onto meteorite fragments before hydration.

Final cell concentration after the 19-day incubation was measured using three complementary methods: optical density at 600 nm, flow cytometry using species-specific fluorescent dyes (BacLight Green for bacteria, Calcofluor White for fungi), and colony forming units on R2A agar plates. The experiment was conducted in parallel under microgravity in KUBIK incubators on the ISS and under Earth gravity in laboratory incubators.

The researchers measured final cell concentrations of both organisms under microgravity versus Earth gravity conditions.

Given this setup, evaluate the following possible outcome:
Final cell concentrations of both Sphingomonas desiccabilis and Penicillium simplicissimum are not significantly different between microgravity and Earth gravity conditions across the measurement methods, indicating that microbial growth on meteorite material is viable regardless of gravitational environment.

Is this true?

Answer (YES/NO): NO